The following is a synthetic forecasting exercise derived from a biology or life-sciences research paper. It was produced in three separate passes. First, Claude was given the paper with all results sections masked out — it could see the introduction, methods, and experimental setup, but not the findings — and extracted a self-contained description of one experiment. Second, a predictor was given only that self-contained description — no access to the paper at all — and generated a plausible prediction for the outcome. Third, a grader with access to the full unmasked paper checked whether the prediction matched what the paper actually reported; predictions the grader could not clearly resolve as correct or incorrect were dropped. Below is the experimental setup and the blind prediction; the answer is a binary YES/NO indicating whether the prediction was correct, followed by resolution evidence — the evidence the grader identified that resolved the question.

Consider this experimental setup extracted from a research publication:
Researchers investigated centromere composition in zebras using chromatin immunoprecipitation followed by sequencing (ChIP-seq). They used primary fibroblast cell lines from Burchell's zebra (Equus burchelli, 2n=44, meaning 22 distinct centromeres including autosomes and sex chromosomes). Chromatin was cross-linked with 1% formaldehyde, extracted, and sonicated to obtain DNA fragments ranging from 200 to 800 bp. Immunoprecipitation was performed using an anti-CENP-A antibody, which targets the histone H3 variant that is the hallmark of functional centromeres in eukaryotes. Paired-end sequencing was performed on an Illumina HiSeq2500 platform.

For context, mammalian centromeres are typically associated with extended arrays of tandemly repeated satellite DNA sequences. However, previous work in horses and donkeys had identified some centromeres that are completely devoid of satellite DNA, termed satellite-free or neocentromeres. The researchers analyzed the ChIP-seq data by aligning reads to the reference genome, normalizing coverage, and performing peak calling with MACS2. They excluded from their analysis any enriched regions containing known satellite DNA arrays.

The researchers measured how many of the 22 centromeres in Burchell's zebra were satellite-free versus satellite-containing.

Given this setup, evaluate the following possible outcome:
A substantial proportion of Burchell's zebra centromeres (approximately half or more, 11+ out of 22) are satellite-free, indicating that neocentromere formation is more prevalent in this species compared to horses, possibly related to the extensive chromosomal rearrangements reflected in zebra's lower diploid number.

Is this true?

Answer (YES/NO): YES